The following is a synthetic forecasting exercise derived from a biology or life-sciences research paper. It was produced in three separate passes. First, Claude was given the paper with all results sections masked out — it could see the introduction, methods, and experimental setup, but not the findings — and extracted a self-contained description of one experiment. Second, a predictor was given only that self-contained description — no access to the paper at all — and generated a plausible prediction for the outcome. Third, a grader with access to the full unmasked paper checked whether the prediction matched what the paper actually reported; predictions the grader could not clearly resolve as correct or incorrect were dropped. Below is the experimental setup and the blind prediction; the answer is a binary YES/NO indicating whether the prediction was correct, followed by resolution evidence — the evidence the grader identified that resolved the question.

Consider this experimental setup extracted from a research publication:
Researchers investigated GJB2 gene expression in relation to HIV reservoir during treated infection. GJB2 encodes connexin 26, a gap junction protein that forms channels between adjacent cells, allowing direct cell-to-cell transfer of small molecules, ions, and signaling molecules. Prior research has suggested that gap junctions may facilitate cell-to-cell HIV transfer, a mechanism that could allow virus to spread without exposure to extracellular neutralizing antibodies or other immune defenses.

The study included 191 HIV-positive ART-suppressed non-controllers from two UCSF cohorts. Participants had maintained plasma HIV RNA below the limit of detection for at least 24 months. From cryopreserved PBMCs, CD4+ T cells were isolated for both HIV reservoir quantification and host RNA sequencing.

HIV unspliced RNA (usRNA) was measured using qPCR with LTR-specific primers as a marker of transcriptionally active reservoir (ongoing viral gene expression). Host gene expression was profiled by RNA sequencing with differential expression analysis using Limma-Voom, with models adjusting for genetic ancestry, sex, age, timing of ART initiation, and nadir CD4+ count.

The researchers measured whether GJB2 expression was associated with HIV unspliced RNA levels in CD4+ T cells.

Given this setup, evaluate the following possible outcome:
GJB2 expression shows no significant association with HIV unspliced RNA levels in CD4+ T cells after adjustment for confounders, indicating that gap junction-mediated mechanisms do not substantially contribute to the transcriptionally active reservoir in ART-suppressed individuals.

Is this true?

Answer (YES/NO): NO